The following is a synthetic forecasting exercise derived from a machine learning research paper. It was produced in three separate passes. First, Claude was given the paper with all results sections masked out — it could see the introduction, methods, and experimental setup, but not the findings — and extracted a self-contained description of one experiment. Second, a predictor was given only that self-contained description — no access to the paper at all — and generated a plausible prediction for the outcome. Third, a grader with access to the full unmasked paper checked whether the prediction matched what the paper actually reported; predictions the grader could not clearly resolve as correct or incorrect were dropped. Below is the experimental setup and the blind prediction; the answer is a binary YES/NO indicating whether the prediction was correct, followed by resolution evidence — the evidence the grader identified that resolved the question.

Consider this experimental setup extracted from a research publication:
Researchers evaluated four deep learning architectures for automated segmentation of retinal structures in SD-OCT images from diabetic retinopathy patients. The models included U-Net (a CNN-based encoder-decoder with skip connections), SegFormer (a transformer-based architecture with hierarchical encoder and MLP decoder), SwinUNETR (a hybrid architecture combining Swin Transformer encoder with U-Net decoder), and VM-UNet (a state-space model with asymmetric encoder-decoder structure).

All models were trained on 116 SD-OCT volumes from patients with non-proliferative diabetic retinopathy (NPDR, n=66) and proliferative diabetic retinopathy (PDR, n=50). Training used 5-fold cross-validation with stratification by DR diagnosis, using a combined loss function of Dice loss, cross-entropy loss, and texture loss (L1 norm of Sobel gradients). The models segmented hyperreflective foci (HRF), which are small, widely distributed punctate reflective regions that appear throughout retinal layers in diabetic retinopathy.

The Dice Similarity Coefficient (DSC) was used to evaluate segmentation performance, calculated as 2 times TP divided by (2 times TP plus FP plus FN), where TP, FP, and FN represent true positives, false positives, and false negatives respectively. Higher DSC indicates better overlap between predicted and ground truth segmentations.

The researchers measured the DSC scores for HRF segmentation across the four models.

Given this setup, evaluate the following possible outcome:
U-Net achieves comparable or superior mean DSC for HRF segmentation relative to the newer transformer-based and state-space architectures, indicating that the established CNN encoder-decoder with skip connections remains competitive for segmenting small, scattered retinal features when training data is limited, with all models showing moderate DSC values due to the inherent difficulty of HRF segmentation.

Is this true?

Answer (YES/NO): NO